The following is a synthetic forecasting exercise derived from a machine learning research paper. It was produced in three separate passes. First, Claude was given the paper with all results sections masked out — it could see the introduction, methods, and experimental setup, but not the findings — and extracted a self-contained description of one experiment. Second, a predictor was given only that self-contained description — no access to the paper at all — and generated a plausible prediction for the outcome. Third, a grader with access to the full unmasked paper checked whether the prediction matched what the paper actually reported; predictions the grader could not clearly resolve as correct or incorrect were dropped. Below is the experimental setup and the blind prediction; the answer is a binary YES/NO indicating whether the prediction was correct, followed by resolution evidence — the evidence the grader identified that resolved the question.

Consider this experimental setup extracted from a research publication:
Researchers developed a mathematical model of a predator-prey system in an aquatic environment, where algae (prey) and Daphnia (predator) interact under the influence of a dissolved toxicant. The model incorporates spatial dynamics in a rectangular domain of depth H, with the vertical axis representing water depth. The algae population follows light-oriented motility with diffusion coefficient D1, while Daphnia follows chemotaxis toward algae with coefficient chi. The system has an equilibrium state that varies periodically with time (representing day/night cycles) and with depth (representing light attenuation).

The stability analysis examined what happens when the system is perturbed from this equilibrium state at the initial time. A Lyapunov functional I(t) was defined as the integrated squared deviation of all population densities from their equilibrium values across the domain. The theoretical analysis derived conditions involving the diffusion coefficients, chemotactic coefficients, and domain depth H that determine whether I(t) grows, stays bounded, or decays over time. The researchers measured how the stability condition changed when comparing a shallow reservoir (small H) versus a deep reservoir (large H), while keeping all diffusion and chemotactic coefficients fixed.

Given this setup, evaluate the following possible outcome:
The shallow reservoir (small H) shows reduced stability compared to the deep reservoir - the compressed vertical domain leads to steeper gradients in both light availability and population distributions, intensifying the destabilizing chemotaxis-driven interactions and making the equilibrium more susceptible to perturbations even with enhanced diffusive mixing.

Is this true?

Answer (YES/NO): NO